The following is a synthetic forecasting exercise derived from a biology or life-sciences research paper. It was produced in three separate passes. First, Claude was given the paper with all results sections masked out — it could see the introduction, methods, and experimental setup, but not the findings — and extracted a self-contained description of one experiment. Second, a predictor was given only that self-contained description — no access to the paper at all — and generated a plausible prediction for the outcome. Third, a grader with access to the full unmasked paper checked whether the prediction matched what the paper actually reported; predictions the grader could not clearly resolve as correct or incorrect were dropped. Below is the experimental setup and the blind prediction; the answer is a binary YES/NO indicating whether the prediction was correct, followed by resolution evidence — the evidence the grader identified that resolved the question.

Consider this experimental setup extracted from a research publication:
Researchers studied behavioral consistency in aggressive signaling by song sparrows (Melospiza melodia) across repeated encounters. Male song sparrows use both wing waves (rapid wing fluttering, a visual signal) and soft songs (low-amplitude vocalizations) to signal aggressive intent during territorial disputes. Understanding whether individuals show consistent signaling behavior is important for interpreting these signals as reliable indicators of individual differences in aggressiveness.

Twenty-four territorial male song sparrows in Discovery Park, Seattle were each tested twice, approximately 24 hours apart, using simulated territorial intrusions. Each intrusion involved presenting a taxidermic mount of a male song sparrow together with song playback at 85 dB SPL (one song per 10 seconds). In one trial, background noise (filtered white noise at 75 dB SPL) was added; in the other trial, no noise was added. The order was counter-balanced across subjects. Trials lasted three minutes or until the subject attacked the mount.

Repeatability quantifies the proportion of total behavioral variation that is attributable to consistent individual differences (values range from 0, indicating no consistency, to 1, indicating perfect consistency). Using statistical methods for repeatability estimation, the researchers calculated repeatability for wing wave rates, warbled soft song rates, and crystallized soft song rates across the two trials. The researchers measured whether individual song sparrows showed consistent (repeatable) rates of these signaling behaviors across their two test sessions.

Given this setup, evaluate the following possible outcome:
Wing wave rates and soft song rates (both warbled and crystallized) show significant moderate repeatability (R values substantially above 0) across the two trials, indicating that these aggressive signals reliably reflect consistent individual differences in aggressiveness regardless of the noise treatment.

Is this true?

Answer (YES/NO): YES